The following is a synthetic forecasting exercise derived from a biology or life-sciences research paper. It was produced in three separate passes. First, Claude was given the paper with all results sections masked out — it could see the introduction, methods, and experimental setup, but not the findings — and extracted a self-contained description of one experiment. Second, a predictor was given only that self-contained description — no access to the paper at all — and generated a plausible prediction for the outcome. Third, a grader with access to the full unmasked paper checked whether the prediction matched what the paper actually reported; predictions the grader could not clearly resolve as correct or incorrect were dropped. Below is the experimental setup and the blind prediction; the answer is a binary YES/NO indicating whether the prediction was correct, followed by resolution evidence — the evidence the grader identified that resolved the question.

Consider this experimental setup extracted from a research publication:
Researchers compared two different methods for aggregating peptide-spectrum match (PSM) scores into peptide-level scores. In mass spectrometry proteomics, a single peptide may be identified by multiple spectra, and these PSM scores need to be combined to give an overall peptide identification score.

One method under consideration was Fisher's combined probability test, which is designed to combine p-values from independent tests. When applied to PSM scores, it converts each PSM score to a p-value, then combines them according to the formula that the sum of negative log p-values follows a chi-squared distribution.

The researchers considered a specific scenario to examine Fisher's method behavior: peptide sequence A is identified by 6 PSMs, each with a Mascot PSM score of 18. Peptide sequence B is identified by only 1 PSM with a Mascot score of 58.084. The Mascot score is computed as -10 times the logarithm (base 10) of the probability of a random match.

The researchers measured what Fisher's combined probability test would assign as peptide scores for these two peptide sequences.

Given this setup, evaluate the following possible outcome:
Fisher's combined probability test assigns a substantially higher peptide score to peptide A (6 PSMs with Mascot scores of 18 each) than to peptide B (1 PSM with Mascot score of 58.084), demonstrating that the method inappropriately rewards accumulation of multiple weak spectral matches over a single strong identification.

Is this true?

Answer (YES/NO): NO